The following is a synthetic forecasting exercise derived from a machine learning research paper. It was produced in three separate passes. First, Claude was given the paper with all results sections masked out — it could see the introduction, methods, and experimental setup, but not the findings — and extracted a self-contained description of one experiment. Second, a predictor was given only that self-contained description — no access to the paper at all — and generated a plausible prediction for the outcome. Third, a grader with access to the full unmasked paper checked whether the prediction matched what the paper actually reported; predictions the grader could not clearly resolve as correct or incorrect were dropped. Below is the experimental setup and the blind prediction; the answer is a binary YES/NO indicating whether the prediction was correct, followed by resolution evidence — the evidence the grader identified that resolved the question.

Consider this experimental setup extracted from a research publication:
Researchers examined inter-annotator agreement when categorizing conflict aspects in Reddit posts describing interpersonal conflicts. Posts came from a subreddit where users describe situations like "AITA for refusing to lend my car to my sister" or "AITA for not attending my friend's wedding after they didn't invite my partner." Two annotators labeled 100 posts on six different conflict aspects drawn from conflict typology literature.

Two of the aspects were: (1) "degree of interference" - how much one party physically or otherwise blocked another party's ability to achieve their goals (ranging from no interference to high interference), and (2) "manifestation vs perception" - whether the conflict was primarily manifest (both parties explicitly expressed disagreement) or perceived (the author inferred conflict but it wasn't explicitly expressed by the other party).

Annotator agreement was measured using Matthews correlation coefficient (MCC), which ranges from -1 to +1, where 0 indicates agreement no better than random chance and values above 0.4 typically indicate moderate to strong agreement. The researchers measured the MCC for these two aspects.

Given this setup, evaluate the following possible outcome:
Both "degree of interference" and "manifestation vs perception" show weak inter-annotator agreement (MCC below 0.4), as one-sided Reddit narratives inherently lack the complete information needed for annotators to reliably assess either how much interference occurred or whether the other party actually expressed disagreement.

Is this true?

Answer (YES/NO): YES